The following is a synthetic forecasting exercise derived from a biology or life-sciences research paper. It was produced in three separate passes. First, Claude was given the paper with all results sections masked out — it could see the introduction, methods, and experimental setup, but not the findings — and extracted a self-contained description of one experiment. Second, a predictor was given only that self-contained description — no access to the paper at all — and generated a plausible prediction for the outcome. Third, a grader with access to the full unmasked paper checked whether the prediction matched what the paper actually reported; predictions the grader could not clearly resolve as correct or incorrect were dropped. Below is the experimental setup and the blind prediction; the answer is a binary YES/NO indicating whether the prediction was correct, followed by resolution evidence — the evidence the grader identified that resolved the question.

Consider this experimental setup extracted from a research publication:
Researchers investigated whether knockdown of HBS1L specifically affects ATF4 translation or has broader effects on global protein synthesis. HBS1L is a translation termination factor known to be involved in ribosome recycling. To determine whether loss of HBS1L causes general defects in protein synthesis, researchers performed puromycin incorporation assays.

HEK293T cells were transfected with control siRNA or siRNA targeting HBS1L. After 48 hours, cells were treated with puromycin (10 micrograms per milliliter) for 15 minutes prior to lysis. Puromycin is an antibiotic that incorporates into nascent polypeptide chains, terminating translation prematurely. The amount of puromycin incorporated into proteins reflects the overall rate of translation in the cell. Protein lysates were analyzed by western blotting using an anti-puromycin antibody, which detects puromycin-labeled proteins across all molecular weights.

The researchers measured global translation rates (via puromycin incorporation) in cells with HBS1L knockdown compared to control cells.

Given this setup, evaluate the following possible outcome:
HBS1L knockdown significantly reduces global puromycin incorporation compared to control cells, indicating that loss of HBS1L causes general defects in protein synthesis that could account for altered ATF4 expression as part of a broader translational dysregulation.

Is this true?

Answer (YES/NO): NO